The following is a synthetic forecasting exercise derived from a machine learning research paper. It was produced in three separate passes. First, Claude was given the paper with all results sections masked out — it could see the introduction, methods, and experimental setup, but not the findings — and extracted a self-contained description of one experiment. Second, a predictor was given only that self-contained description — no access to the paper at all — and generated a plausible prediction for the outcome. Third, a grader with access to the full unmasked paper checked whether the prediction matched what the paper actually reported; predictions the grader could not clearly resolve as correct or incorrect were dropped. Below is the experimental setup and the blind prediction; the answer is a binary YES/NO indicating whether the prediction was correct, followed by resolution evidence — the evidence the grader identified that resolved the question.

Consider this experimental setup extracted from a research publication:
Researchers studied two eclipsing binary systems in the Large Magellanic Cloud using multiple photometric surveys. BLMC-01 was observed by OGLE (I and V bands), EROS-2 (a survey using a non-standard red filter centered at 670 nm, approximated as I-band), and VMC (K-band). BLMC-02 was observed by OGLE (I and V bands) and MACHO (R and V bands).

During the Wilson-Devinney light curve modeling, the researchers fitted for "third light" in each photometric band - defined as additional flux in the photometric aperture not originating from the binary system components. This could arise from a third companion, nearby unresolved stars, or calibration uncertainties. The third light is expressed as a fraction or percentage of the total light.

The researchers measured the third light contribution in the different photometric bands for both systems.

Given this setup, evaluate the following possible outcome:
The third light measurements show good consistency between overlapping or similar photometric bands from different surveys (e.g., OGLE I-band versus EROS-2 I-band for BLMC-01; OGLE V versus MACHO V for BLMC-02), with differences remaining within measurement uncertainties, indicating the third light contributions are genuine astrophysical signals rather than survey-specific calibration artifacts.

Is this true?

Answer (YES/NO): NO